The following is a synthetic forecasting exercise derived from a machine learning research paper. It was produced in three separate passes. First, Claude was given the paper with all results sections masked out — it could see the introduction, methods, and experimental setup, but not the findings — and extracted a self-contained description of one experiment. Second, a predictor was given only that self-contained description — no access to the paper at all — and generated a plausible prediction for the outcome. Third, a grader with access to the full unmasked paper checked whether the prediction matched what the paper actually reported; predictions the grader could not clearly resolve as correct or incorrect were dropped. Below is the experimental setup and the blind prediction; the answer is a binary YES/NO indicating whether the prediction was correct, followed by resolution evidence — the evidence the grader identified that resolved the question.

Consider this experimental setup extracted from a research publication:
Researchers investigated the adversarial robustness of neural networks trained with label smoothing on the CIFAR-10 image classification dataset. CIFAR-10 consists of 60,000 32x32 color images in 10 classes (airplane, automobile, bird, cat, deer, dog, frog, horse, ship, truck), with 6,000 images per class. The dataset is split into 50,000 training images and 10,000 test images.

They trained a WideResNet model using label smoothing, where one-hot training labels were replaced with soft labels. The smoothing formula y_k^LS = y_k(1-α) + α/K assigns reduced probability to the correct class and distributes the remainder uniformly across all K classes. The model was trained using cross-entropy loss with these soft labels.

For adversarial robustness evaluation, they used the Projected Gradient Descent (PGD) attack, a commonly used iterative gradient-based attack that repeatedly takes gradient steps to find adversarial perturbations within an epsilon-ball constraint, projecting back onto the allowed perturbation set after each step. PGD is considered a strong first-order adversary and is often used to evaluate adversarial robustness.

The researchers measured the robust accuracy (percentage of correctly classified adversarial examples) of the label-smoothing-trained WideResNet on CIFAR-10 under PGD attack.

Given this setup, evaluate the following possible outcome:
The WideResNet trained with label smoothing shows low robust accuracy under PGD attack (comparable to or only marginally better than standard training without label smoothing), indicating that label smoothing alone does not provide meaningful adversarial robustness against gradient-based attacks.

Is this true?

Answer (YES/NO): NO